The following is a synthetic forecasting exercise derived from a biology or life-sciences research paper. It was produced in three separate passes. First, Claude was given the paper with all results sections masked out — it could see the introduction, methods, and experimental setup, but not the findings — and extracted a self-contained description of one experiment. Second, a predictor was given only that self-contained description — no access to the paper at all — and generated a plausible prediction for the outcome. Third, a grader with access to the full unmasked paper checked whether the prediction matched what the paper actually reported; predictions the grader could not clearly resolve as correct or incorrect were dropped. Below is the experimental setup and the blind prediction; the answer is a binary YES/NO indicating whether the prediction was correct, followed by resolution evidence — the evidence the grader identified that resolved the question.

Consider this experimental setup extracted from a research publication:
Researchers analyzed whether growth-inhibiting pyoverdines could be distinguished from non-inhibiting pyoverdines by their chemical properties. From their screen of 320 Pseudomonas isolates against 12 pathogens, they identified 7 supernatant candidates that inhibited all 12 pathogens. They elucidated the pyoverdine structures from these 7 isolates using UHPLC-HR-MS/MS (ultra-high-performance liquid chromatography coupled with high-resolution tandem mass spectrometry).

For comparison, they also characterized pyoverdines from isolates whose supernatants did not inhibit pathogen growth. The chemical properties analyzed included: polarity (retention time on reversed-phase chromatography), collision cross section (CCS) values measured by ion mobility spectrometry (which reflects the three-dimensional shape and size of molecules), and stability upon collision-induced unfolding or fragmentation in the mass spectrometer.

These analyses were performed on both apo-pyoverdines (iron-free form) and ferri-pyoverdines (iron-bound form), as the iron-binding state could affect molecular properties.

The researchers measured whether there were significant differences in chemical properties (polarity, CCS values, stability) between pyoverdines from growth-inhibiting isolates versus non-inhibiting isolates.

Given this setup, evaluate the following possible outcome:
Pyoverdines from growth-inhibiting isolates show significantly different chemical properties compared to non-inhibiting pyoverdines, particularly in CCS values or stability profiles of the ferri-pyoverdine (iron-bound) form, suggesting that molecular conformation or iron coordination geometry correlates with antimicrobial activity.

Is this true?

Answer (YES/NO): YES